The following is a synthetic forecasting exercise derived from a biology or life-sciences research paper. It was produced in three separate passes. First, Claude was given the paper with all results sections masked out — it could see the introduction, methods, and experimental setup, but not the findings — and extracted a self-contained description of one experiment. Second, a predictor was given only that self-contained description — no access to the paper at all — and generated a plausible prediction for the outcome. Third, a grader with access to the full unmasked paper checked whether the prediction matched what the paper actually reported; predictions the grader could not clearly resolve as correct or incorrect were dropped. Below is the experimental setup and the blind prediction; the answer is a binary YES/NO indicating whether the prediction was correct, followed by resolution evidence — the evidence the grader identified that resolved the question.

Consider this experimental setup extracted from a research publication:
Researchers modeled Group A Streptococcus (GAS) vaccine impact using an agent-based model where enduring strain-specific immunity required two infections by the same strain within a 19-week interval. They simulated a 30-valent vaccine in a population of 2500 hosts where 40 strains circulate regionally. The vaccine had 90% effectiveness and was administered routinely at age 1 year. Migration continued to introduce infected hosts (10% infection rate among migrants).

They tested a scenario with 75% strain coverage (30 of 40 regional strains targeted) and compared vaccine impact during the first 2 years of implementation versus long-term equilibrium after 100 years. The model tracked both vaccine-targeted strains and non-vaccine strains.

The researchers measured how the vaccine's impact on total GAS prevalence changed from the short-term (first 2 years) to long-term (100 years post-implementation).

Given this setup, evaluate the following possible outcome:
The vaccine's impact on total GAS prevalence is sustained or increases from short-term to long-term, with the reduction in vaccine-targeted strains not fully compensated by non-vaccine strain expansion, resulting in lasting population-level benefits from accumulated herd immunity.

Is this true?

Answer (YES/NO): NO